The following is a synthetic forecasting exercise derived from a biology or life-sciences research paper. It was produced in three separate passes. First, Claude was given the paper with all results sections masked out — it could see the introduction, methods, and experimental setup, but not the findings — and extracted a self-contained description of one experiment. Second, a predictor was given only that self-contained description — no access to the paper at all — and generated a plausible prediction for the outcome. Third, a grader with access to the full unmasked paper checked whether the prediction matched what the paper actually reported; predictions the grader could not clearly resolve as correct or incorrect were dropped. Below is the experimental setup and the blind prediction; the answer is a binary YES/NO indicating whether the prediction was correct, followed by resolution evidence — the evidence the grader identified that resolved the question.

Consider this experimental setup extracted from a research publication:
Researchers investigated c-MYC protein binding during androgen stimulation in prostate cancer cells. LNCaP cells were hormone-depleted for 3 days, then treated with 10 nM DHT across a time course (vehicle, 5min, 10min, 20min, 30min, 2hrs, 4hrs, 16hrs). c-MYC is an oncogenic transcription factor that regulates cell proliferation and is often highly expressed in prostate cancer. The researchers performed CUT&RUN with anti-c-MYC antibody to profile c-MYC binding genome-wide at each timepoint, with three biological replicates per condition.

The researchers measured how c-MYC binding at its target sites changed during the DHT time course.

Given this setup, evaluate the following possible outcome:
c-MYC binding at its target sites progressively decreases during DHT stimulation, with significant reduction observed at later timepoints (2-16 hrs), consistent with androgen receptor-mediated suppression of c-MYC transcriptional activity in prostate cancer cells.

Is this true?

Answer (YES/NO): NO